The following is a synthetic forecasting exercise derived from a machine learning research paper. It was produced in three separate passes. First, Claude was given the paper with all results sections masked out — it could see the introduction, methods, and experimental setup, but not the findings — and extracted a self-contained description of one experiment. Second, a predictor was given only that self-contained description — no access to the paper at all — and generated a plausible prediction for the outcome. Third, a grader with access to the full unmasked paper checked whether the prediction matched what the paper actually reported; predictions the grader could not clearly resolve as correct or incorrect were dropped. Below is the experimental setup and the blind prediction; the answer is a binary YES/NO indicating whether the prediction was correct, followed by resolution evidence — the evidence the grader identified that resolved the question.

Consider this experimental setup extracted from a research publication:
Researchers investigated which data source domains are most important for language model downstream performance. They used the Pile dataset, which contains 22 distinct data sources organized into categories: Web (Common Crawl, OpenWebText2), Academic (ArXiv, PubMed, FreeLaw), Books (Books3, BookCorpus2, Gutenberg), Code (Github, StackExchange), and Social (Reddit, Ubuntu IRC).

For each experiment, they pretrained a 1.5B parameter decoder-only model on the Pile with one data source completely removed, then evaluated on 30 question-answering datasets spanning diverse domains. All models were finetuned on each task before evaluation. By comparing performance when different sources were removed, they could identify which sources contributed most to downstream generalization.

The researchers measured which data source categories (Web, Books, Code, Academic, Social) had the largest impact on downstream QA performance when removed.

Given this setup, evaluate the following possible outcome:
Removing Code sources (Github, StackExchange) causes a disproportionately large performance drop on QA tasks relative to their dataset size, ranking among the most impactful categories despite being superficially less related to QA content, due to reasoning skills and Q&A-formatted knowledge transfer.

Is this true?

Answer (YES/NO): NO